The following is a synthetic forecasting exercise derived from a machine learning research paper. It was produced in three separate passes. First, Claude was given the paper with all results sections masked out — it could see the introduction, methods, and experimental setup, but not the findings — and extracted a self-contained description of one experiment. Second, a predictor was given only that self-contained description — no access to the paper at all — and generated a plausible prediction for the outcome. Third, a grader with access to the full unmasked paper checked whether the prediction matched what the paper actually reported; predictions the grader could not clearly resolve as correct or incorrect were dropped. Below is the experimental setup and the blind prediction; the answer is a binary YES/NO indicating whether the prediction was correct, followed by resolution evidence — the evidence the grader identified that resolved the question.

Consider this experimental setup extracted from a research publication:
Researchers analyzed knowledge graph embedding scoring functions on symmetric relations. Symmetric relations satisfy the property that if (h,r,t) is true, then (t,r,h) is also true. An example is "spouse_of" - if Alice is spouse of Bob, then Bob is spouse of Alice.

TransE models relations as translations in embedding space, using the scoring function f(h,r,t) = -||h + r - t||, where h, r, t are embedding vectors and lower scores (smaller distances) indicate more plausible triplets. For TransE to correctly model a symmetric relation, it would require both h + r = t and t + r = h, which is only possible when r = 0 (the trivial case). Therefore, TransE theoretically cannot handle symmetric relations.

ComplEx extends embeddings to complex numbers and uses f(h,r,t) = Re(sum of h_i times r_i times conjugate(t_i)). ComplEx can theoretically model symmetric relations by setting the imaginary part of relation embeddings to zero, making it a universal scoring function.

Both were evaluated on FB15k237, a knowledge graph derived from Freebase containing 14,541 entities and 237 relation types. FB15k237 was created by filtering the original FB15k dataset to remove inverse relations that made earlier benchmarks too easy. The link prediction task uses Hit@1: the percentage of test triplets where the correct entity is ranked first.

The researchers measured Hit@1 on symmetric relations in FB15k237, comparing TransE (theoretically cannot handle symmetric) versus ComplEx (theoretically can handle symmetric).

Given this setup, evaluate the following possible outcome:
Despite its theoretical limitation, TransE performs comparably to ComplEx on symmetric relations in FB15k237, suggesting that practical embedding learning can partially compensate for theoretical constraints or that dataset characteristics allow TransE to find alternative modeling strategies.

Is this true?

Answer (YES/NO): NO